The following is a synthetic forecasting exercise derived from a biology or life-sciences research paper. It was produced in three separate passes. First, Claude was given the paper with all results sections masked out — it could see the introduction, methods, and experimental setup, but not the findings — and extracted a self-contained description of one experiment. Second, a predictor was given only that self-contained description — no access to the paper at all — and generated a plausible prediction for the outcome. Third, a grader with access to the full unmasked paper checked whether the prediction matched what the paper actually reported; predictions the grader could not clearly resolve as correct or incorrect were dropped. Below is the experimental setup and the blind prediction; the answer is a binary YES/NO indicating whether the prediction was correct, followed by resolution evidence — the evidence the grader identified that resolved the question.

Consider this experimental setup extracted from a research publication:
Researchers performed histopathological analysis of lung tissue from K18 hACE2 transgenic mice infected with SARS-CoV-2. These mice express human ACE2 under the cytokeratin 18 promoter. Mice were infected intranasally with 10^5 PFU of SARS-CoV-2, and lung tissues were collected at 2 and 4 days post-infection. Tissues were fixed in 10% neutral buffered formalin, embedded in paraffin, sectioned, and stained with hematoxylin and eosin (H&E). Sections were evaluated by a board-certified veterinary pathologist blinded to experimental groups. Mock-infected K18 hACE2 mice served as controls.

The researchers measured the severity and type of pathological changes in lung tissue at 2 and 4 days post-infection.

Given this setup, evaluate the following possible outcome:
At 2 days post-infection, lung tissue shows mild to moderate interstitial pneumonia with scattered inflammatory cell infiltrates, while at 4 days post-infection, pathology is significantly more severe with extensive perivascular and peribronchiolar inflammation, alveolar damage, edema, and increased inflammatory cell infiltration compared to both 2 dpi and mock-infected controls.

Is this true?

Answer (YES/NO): YES